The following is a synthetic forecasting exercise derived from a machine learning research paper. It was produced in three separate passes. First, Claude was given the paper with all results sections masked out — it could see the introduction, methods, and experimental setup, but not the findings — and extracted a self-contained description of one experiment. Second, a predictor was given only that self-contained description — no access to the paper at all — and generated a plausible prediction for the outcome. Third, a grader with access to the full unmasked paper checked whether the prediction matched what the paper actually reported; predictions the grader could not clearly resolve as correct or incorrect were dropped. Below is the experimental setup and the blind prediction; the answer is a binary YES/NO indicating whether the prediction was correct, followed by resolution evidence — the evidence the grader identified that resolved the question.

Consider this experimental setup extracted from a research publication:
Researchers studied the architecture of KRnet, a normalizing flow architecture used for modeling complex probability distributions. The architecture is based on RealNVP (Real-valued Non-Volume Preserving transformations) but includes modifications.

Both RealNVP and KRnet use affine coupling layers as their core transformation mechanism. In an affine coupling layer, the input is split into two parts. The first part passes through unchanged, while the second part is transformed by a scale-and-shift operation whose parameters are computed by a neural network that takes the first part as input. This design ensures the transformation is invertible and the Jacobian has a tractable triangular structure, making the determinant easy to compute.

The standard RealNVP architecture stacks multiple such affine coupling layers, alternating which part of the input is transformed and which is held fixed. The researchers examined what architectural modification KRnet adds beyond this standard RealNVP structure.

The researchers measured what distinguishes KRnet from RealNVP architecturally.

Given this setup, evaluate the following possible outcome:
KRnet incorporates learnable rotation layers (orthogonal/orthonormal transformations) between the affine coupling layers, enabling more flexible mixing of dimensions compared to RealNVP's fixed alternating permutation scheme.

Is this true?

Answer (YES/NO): NO